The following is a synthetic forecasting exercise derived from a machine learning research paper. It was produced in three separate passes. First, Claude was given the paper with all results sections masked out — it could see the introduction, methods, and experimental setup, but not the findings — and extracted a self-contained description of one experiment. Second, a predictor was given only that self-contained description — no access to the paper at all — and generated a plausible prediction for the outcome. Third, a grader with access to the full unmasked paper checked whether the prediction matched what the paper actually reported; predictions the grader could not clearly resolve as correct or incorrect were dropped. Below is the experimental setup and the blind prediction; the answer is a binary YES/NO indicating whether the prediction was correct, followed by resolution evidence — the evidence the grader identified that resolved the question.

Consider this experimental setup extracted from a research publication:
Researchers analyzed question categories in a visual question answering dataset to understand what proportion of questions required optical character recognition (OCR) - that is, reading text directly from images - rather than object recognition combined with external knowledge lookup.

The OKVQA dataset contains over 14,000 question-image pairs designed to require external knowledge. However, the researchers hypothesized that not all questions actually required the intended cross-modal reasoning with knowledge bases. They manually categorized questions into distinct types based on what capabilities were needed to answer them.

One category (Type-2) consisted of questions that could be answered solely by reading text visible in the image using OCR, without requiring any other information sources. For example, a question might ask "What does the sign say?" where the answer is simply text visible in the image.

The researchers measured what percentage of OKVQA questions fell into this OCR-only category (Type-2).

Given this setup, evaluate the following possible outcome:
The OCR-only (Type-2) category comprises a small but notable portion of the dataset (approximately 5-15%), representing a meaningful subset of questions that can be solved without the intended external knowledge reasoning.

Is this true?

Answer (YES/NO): YES